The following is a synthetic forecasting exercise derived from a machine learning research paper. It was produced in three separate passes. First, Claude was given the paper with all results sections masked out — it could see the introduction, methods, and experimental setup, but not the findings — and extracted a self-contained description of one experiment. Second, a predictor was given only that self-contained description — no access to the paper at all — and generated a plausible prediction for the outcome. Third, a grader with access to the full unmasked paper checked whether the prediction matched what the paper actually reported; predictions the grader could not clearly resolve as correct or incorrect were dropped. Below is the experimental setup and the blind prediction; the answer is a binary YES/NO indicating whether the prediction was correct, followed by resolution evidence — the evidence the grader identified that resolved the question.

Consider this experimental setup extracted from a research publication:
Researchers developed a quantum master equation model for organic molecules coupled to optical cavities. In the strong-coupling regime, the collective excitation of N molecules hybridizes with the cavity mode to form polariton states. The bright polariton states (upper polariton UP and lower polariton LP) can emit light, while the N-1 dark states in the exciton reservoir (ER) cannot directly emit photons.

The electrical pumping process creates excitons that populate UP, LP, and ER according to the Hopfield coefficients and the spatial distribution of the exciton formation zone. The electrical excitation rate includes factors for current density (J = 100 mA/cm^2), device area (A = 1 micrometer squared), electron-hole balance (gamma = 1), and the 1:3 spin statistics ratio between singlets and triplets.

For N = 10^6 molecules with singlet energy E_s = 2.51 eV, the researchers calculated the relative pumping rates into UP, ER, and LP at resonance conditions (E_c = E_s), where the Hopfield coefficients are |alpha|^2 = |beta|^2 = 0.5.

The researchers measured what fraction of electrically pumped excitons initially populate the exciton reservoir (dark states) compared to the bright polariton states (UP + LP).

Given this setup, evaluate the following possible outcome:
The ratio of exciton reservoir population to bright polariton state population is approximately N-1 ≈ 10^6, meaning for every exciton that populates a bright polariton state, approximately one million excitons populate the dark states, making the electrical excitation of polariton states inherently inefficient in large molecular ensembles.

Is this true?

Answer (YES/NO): YES